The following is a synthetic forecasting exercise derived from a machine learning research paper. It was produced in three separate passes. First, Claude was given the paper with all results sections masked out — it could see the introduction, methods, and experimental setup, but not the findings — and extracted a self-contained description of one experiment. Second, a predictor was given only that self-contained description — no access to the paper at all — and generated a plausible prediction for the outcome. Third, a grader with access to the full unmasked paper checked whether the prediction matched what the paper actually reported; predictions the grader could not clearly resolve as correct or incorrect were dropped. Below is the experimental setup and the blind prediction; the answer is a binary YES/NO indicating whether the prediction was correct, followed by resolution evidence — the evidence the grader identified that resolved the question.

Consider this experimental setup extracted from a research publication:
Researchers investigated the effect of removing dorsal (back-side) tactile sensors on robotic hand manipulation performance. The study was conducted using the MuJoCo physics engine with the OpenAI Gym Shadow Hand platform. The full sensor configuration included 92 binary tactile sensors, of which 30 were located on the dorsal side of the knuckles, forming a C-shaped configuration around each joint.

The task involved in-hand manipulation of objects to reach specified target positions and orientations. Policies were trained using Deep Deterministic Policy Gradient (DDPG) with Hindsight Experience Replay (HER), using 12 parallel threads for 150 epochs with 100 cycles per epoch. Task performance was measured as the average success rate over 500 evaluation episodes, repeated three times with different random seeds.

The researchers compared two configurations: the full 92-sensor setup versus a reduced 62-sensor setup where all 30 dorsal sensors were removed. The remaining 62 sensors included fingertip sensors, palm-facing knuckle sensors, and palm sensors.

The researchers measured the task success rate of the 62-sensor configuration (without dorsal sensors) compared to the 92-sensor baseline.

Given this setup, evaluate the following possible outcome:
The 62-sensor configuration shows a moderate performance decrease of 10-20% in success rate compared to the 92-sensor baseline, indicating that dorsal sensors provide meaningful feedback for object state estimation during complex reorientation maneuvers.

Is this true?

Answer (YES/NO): YES